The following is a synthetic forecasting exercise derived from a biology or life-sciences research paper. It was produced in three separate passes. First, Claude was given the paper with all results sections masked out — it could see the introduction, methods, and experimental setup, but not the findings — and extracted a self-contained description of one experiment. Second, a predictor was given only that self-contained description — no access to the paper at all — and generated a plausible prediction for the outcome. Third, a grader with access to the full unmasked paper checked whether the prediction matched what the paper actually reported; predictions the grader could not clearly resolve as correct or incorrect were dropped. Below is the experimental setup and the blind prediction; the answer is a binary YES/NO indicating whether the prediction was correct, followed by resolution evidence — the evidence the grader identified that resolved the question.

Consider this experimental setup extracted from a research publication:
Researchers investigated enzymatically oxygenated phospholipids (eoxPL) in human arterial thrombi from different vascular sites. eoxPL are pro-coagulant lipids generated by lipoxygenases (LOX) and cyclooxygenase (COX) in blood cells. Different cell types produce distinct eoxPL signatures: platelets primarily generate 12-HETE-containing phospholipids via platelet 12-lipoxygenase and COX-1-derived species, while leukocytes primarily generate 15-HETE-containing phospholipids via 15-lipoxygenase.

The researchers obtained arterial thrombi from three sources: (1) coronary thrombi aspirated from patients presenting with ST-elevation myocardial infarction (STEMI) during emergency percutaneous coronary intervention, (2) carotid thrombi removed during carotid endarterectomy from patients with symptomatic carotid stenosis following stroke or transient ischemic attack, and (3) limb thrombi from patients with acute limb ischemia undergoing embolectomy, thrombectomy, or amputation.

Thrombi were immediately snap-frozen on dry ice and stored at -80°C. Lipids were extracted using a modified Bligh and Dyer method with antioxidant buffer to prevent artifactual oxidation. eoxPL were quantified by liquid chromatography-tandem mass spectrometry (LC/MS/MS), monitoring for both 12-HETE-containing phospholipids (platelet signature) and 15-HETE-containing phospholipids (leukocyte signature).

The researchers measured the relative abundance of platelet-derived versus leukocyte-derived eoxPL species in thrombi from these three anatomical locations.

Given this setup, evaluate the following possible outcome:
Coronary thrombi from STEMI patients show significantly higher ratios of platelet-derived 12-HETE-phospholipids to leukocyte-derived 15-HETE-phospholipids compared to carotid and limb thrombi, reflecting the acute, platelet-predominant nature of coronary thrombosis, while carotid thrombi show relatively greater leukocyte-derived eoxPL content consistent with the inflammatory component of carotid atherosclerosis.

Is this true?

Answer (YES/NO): NO